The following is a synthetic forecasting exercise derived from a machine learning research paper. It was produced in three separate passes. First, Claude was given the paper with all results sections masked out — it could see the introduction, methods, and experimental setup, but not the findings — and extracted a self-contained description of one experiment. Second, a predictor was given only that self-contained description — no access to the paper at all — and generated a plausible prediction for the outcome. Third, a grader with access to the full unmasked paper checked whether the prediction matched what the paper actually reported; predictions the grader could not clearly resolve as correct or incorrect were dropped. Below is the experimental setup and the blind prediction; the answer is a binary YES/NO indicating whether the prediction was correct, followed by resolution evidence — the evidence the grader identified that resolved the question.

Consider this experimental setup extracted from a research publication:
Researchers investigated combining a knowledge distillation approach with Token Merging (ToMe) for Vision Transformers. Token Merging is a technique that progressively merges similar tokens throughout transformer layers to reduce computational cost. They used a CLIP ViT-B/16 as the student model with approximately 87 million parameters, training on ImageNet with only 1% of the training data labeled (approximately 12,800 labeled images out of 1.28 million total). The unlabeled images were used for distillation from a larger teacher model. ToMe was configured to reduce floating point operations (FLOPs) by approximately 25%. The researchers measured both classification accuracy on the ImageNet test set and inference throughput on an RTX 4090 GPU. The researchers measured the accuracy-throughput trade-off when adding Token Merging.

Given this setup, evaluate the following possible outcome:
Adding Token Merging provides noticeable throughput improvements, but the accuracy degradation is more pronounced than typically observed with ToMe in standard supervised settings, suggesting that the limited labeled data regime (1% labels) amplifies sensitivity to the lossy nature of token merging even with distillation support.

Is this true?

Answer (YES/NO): NO